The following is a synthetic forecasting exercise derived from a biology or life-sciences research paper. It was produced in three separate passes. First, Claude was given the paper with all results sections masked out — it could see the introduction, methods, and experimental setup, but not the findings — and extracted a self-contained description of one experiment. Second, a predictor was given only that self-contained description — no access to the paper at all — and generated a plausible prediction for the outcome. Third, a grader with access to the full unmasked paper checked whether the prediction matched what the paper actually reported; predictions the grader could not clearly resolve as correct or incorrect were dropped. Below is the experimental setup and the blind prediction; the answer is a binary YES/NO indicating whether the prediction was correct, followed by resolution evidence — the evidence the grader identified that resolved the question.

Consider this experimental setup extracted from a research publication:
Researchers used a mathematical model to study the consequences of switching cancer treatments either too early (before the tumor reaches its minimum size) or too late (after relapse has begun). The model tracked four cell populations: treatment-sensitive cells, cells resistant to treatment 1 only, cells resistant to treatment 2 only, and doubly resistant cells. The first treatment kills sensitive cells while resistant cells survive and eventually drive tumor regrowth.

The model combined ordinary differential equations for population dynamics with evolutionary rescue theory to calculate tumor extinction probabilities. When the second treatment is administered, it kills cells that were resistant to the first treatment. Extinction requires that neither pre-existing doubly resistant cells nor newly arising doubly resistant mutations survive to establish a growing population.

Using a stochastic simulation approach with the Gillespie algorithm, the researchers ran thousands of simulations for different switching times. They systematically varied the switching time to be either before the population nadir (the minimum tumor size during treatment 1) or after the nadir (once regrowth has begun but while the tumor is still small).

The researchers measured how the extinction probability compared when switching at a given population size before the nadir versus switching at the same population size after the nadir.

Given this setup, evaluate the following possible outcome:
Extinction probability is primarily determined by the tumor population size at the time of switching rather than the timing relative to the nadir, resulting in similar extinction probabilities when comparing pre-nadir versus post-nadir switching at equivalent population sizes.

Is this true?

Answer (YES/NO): NO